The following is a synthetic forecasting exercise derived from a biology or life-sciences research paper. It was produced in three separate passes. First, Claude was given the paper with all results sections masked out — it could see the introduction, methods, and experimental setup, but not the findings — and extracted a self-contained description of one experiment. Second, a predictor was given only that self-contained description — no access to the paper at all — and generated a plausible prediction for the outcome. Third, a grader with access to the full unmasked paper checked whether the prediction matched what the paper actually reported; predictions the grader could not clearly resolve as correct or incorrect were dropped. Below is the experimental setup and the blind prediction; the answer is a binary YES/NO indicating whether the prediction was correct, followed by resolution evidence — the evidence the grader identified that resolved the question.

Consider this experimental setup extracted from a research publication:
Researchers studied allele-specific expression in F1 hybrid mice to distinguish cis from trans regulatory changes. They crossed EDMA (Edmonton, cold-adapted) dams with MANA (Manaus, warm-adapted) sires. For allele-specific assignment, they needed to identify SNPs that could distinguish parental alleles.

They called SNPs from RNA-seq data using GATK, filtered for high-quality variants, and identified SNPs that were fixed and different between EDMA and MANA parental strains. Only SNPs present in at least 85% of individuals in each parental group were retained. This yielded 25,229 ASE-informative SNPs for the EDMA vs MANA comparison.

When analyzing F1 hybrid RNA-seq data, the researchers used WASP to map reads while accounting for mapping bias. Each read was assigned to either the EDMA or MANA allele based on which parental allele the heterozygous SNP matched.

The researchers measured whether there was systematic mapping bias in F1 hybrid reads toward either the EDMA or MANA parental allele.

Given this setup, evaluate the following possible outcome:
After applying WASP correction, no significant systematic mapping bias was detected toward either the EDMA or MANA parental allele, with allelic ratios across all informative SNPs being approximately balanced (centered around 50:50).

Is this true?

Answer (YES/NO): YES